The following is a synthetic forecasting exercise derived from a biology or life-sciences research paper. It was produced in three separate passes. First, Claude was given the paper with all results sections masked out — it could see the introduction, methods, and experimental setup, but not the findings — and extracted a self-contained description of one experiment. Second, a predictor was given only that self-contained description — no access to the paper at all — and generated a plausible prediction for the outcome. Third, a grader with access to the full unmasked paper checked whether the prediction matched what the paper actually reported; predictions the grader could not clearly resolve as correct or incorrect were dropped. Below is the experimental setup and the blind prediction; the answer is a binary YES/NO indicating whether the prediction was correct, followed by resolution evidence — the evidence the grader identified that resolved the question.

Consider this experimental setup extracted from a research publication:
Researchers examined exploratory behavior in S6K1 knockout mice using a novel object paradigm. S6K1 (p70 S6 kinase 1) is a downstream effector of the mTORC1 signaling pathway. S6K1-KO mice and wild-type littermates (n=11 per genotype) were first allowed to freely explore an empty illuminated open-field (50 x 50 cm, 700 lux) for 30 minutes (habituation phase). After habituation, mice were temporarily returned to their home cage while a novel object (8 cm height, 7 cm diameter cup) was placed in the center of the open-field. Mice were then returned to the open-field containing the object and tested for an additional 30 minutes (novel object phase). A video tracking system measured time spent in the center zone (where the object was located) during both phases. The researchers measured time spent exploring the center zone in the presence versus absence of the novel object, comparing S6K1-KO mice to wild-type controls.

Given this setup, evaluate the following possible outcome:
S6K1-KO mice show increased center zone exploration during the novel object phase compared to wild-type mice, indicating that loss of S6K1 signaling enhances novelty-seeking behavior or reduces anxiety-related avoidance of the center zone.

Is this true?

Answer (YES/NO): NO